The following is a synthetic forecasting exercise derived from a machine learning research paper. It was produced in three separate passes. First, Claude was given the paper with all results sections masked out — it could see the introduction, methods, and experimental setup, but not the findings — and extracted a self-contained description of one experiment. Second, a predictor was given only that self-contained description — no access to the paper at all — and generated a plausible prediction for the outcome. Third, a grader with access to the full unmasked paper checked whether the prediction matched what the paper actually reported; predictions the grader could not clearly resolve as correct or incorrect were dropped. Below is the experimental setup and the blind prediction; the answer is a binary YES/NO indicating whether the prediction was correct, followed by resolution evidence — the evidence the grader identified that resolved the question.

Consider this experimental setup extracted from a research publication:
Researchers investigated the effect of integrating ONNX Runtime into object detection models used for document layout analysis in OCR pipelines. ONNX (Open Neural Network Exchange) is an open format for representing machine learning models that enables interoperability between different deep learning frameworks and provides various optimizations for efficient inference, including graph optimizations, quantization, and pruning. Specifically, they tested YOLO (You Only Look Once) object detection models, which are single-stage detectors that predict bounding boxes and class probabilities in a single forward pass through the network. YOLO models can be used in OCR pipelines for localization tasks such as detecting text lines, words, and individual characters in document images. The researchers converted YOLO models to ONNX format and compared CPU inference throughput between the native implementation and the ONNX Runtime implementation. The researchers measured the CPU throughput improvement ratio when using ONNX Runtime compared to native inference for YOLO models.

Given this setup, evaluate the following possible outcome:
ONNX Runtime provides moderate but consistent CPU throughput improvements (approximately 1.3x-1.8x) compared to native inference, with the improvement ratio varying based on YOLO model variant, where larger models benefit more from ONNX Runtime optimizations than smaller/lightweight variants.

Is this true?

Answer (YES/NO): NO